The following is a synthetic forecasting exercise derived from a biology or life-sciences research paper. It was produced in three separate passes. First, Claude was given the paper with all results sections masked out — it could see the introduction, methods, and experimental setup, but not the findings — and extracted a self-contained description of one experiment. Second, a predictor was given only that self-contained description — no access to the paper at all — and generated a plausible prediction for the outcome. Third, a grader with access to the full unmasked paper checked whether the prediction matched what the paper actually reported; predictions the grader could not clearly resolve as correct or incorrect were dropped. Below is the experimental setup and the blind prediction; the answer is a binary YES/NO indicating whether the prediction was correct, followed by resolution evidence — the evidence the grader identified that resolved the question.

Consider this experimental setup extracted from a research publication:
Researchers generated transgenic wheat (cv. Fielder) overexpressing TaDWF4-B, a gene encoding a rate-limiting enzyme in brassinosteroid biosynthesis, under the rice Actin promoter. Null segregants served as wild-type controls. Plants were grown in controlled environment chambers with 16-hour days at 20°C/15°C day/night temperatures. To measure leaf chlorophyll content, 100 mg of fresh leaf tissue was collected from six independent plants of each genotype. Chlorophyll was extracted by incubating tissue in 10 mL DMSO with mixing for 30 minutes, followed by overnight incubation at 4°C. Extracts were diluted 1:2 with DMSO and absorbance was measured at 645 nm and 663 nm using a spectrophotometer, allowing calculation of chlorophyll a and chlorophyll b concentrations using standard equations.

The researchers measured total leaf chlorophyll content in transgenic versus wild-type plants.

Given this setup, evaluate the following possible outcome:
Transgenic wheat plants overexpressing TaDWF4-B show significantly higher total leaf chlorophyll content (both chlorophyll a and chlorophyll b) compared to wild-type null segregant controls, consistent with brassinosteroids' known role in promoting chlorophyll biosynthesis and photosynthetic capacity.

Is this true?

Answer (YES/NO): NO